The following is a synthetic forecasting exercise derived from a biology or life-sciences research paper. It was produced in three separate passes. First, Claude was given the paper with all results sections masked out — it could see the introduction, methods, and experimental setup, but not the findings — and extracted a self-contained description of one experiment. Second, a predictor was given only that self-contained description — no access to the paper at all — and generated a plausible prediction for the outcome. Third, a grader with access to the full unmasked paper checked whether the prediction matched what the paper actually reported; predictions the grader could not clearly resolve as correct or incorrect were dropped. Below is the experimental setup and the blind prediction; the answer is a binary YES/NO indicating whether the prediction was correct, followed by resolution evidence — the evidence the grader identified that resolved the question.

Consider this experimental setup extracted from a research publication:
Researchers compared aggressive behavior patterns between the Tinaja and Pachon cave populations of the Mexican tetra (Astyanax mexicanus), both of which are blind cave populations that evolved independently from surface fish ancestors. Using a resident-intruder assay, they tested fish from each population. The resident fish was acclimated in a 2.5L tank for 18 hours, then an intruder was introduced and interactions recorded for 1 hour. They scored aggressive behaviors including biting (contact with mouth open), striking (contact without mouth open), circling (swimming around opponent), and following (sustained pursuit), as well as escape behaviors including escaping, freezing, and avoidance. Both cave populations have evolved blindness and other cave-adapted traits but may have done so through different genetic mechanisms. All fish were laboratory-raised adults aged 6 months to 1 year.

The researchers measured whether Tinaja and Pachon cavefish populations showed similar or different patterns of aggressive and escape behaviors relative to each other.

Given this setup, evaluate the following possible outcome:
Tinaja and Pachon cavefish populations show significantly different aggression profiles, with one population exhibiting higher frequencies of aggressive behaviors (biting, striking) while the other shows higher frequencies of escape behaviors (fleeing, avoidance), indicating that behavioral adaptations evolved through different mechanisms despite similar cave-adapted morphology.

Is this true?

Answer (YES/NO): NO